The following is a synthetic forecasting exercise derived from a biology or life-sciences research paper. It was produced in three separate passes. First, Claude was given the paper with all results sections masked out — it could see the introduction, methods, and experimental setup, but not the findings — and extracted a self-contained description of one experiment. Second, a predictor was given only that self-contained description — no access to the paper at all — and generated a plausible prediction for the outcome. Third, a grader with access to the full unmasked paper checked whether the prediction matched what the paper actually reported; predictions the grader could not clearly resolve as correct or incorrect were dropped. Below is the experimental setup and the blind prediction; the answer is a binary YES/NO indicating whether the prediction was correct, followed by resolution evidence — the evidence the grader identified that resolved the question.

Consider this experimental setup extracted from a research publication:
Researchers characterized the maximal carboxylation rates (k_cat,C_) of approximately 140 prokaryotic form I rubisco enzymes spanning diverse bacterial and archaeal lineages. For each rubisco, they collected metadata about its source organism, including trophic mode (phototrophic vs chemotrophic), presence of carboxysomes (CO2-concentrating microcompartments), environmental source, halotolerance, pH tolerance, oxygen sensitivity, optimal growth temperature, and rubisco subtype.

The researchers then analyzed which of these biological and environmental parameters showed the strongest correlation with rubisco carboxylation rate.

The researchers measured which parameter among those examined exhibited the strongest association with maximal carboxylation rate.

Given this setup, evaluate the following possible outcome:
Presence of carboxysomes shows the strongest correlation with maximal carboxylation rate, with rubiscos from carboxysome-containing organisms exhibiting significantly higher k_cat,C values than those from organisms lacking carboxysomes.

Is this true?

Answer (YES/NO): YES